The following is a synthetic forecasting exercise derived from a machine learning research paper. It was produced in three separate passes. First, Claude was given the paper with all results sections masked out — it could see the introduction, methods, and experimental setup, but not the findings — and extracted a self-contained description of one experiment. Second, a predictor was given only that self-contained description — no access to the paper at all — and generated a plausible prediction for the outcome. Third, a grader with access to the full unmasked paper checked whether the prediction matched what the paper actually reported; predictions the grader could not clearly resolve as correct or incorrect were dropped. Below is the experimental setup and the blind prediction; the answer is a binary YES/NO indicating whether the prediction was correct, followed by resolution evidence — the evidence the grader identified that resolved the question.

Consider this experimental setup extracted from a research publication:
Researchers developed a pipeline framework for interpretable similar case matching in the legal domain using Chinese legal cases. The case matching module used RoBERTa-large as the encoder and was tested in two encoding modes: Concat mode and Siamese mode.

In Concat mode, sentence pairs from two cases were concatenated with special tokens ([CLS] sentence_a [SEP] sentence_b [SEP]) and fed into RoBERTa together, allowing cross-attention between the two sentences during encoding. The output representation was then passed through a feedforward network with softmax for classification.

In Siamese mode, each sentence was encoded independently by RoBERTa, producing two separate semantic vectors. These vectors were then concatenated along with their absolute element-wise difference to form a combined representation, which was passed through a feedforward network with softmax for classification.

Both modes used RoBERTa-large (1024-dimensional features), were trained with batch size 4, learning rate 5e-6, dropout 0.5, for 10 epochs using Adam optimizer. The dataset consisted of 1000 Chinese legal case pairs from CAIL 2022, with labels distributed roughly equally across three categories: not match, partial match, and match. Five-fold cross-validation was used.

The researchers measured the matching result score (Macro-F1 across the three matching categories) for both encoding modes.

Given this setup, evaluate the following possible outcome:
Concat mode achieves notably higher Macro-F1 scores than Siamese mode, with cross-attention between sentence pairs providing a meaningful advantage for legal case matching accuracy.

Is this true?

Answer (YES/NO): NO